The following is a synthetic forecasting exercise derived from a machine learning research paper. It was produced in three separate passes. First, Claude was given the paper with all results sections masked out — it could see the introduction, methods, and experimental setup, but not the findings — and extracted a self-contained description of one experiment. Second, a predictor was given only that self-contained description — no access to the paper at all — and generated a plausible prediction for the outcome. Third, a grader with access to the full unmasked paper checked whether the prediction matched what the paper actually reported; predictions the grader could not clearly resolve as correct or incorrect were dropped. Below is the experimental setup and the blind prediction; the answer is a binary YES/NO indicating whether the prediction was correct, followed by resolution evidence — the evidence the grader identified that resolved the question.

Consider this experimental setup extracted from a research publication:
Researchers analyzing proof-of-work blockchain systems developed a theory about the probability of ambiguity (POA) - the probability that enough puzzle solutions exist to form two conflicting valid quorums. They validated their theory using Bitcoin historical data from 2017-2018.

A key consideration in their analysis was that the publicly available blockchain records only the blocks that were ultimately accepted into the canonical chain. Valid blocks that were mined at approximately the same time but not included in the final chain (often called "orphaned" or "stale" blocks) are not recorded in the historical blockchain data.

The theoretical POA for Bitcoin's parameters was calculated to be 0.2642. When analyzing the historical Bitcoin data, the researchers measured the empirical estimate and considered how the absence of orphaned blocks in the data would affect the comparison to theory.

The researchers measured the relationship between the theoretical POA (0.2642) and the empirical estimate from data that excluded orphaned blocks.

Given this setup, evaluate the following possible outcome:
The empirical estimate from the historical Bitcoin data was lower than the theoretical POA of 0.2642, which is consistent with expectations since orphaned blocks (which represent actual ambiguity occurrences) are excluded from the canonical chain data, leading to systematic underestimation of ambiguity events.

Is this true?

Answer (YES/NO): YES